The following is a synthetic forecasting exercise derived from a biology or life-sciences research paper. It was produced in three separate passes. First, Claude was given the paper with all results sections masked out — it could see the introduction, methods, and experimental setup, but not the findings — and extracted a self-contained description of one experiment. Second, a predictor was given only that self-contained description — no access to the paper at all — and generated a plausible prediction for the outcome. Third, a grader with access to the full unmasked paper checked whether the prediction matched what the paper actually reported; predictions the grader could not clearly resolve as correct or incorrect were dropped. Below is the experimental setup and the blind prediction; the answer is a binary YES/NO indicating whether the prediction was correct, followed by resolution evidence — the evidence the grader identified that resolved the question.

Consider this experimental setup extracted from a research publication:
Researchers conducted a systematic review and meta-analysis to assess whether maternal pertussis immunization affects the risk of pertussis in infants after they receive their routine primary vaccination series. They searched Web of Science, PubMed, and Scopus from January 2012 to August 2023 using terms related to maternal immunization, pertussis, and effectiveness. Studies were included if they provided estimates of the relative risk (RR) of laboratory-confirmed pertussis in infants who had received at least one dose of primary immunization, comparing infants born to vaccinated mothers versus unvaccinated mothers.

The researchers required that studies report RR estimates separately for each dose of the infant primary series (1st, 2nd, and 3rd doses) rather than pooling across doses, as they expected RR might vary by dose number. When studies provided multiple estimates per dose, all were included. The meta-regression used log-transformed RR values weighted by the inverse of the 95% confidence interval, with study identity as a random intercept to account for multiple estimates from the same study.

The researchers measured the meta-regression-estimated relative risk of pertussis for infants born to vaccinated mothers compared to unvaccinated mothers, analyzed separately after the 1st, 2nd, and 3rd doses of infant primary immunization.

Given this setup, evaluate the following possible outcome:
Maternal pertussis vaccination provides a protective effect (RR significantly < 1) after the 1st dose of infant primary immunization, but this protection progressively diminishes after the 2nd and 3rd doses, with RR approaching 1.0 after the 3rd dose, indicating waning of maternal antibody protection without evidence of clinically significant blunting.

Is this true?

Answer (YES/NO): NO